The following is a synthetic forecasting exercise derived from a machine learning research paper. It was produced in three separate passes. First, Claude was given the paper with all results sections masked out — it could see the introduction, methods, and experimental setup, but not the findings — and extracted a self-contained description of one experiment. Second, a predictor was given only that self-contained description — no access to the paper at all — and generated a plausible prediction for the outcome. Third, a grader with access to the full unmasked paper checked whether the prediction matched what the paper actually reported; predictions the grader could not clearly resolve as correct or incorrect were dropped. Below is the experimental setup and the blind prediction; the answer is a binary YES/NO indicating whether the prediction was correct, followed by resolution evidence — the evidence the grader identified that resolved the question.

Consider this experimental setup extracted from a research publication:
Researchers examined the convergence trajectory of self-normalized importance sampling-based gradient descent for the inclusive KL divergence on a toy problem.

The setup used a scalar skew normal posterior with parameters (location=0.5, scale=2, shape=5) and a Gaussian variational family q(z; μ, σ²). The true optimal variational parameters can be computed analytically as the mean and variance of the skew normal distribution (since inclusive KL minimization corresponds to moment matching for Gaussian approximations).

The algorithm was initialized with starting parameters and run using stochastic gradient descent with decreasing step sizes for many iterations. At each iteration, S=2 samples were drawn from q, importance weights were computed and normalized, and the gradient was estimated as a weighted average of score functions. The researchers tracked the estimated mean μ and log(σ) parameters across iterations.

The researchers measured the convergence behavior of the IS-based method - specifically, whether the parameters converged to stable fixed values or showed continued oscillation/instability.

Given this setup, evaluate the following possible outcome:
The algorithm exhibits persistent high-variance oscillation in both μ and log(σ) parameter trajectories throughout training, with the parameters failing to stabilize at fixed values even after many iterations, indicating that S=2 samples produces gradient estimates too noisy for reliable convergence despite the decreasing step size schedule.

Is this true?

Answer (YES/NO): NO